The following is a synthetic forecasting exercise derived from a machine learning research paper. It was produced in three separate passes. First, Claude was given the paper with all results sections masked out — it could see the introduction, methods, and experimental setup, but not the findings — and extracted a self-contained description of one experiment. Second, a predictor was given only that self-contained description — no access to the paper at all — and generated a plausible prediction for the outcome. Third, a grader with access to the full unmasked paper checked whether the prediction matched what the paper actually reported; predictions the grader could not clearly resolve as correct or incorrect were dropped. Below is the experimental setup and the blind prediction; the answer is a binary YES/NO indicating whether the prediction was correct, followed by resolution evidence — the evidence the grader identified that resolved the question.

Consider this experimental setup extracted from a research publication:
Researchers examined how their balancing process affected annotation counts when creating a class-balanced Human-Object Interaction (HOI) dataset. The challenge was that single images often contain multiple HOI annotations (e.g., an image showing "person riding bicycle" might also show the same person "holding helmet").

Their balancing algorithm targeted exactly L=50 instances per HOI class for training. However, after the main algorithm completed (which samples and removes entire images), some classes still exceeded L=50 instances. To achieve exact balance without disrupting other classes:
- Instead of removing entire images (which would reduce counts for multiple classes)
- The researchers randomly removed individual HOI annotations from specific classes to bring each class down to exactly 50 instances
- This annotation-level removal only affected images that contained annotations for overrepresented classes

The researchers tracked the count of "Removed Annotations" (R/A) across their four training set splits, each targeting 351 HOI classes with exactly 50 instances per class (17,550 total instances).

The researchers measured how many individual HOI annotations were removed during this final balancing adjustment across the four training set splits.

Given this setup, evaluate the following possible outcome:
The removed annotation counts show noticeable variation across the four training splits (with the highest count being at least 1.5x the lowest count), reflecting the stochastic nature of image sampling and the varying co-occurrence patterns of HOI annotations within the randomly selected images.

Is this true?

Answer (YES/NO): NO